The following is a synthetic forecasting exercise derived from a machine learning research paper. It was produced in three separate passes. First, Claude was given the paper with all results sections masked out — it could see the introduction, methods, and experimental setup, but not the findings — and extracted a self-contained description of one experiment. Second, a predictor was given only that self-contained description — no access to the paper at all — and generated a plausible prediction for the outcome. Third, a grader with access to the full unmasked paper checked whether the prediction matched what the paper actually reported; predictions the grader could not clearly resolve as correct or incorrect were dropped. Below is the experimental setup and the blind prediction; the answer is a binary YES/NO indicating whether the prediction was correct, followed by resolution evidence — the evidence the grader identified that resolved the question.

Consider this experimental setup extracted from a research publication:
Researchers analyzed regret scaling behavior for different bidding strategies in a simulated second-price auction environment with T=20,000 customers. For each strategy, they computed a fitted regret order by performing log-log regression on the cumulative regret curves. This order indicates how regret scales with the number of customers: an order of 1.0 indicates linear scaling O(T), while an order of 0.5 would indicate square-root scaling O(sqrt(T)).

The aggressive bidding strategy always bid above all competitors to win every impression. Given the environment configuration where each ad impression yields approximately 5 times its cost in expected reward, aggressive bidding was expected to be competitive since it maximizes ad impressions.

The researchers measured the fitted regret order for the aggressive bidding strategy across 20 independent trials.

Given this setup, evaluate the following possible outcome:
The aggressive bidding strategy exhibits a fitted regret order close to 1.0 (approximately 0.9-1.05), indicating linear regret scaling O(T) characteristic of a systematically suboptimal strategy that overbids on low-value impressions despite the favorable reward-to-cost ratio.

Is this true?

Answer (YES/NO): YES